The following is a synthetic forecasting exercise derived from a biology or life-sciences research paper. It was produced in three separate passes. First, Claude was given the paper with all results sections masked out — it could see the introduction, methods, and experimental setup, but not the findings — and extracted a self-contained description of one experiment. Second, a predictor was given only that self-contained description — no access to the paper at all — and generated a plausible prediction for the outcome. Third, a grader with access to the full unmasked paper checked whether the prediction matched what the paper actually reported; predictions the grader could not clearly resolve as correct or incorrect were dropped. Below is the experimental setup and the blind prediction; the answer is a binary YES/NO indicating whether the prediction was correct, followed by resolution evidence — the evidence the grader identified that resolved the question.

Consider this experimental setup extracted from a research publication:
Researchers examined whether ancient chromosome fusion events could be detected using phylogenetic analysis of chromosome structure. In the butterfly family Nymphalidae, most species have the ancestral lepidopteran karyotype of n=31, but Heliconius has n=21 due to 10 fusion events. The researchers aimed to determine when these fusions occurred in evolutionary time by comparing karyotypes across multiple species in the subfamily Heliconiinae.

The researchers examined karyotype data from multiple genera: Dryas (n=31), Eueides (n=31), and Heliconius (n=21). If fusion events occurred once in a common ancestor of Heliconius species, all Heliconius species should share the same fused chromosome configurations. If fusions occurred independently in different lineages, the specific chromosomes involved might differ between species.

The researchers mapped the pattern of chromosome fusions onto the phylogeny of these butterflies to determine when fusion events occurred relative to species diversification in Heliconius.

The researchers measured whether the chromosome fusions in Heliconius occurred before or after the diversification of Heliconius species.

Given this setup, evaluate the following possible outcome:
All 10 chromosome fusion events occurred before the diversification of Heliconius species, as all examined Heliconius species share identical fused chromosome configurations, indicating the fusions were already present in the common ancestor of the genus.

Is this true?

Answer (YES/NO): YES